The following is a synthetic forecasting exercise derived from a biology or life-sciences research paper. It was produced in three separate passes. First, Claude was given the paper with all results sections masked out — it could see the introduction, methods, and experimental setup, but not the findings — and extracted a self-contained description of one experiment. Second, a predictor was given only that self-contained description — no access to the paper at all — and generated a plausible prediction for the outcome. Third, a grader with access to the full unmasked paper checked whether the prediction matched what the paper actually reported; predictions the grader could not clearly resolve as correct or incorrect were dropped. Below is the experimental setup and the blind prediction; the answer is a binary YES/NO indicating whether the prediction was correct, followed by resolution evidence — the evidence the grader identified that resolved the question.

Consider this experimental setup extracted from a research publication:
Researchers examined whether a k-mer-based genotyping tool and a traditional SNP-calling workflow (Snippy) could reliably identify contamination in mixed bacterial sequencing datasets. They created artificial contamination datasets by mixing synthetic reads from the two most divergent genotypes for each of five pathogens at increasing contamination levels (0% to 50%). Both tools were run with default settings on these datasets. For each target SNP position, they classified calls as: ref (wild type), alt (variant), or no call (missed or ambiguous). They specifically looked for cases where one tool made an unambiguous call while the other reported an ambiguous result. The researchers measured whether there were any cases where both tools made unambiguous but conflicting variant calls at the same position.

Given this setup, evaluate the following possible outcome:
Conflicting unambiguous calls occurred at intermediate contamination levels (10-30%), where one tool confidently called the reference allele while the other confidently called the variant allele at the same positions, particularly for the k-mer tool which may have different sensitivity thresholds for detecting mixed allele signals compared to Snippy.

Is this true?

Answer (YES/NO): NO